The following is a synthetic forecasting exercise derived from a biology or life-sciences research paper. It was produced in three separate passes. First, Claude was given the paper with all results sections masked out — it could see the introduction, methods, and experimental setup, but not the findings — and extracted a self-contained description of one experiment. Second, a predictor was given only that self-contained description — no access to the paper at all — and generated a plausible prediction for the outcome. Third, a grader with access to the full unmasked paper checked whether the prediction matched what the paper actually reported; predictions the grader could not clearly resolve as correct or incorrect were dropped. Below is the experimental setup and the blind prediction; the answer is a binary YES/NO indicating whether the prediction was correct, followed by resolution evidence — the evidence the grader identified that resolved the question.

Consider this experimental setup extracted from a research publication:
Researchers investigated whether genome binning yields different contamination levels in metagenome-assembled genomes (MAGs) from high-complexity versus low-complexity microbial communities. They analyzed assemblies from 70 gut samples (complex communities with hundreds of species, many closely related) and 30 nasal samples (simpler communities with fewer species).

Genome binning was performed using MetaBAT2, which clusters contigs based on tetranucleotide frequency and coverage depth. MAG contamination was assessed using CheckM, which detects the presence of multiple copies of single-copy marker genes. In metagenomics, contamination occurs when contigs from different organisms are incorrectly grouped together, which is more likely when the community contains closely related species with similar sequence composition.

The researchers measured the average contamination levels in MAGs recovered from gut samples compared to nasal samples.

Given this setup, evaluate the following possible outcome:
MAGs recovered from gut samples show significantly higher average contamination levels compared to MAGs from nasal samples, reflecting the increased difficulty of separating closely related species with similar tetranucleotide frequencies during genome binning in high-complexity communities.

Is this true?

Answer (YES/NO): YES